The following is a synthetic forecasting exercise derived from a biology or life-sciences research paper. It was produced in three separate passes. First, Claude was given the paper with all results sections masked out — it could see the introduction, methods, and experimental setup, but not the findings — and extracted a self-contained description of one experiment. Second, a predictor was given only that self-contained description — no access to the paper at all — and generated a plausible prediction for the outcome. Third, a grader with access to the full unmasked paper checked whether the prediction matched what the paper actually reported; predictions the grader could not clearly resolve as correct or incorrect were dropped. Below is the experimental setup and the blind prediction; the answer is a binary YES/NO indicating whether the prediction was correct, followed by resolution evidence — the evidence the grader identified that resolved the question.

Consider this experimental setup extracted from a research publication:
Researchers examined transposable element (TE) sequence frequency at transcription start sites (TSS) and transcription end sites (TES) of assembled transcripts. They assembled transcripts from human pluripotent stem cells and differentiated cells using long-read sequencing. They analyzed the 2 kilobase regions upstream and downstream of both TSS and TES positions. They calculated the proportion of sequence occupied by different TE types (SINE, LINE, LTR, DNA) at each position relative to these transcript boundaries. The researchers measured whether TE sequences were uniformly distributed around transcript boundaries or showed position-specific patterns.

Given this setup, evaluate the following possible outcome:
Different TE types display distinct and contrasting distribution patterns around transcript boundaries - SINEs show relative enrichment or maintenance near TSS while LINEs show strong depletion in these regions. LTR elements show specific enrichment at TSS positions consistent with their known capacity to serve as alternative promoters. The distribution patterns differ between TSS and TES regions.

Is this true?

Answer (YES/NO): NO